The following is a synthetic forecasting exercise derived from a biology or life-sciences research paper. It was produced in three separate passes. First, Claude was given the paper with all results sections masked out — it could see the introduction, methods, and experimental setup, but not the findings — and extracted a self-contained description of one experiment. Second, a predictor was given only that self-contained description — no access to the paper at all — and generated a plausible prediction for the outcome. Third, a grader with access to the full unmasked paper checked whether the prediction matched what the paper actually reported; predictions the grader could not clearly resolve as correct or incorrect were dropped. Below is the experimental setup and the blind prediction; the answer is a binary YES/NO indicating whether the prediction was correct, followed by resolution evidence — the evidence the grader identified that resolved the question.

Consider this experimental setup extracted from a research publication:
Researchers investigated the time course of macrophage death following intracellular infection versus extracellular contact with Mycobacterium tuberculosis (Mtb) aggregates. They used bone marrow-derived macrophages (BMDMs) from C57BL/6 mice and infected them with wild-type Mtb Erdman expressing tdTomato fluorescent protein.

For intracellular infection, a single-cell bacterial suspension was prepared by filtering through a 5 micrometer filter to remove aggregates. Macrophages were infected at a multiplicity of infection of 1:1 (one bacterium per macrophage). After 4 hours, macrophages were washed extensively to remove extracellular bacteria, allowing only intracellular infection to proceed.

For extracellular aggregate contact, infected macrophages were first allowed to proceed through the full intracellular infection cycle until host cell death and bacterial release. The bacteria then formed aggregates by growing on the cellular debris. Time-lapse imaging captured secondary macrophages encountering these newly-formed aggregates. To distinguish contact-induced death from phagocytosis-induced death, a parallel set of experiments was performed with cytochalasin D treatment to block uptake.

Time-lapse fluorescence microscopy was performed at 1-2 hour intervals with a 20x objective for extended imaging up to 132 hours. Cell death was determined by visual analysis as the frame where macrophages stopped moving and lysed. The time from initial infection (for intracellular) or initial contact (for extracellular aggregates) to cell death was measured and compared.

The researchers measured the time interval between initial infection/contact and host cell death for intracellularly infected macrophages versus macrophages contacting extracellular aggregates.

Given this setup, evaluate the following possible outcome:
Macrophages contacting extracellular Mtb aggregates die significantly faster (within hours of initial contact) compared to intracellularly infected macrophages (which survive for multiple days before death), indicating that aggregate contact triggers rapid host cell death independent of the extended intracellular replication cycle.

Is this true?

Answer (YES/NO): YES